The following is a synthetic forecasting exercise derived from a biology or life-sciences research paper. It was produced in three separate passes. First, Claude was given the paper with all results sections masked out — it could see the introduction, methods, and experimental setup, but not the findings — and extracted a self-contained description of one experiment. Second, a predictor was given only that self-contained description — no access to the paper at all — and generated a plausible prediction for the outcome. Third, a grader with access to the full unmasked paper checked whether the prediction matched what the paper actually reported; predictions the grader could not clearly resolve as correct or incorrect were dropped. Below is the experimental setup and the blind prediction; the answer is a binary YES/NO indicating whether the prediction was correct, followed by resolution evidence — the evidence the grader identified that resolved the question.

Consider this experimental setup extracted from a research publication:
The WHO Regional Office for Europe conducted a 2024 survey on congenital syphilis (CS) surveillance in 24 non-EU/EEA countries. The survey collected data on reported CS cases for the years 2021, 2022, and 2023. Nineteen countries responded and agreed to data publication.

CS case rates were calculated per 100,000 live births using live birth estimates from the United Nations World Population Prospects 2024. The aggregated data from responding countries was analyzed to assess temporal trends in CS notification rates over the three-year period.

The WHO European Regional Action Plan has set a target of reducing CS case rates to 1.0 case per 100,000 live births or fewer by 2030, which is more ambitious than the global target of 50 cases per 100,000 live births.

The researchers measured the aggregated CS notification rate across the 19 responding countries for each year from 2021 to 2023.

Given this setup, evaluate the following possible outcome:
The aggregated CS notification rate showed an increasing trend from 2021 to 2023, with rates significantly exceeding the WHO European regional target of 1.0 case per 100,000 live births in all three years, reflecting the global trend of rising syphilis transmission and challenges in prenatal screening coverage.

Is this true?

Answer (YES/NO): YES